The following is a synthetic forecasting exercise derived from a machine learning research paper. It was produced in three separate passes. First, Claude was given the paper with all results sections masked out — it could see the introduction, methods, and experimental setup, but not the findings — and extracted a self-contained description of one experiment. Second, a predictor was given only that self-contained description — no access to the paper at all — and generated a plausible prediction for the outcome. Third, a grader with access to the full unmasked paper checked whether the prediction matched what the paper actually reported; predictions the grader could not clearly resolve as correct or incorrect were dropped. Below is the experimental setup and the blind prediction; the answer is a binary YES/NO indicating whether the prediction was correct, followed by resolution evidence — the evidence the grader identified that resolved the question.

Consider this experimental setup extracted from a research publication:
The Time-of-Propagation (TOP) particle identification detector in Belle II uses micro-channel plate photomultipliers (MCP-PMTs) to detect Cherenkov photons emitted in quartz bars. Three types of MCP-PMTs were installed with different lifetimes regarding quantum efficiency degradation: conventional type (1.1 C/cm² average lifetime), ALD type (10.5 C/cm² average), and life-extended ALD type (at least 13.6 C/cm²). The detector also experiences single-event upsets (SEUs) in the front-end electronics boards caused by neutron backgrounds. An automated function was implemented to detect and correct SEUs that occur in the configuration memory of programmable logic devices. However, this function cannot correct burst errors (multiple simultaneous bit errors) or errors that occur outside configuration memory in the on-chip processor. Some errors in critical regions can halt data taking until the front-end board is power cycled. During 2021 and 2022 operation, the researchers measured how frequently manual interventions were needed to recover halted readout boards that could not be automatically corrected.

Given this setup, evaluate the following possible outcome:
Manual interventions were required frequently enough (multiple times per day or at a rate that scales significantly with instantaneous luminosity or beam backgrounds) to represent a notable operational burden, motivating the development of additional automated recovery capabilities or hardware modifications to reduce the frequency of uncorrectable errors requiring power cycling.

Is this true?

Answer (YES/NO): NO